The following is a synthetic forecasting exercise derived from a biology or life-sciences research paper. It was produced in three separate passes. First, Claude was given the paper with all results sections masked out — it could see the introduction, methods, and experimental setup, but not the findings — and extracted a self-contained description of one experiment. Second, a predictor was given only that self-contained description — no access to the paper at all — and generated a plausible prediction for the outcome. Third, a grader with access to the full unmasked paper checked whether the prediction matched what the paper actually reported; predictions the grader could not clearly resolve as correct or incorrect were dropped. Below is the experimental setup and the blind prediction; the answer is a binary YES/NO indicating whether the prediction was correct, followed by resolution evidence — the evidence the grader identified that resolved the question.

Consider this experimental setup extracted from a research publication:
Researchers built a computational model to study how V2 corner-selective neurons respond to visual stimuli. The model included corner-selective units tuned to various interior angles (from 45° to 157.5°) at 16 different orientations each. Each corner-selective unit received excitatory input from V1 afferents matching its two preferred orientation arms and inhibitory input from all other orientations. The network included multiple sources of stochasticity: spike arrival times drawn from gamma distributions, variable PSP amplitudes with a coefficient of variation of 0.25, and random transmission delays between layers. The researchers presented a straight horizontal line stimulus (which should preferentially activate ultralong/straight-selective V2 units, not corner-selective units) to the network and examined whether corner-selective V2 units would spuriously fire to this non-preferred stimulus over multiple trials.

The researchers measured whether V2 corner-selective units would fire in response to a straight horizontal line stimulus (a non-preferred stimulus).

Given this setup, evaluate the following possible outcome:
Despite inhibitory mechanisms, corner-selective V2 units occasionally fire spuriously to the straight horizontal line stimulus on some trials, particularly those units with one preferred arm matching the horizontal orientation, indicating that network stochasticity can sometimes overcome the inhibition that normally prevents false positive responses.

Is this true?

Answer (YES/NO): YES